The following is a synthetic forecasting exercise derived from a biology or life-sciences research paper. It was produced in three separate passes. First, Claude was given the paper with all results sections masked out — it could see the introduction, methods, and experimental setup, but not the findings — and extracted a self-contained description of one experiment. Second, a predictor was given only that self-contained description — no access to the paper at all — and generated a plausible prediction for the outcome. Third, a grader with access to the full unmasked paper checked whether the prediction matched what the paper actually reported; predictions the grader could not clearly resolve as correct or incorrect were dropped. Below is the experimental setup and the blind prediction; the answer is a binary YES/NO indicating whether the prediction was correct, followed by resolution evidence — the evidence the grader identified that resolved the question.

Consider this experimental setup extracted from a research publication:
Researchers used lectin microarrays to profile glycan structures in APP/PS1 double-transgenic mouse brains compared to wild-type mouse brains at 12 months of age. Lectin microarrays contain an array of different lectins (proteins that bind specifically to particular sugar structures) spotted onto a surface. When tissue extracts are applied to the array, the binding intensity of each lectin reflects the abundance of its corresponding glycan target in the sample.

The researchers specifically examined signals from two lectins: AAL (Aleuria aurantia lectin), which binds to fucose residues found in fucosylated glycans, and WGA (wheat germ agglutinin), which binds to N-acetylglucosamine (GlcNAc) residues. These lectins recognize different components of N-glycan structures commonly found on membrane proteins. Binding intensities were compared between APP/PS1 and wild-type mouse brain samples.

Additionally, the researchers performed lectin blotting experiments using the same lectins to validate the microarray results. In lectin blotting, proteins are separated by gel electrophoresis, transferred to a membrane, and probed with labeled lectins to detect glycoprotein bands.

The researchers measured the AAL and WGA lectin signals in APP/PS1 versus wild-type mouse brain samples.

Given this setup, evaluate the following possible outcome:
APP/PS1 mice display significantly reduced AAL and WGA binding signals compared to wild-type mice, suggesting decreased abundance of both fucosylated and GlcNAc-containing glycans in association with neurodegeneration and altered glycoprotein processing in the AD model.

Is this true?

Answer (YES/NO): YES